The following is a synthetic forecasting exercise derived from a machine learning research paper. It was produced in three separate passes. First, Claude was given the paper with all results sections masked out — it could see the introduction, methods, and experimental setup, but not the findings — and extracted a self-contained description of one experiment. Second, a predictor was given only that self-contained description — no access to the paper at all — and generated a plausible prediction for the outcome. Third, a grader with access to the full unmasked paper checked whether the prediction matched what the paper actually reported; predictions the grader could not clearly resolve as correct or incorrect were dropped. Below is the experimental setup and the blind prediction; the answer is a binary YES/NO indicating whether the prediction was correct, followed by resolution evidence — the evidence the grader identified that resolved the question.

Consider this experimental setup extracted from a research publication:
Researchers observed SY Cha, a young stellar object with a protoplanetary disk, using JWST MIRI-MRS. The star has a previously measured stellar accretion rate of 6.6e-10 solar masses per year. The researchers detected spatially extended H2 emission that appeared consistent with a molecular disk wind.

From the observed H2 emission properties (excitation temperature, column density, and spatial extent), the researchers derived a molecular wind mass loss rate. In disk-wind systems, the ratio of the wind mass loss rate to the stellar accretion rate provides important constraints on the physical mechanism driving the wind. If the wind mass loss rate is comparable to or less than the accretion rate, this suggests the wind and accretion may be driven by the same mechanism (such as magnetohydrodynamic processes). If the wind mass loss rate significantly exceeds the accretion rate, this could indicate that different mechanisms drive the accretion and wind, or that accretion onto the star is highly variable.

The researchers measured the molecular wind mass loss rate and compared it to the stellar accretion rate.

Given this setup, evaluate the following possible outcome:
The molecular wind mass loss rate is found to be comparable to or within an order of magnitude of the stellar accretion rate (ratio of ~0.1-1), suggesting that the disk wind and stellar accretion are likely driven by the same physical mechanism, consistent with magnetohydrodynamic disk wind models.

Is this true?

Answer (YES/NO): NO